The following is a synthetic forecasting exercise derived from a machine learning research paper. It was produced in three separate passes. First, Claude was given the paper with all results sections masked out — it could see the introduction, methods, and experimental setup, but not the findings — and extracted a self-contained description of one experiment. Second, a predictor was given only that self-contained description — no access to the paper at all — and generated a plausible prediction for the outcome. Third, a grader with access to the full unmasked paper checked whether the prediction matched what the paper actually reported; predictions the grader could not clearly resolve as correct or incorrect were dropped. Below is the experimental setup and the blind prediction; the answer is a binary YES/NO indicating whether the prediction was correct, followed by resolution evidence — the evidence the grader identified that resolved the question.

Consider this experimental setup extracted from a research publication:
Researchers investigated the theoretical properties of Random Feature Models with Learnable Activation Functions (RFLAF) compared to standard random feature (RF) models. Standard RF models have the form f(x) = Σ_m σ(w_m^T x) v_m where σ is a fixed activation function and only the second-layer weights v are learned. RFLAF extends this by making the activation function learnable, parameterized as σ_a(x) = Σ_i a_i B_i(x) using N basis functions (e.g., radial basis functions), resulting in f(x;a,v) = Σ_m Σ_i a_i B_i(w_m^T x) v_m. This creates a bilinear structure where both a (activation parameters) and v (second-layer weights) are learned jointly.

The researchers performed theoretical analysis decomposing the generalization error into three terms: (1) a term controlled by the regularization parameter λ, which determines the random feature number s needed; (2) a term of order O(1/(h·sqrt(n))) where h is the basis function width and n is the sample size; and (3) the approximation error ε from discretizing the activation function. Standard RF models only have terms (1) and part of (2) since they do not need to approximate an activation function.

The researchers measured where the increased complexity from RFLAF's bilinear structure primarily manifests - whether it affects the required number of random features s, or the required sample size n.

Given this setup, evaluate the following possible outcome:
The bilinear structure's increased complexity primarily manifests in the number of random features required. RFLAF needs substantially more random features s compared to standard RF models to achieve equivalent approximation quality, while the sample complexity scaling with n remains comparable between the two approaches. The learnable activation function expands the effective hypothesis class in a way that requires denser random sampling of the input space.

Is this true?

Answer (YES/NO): NO